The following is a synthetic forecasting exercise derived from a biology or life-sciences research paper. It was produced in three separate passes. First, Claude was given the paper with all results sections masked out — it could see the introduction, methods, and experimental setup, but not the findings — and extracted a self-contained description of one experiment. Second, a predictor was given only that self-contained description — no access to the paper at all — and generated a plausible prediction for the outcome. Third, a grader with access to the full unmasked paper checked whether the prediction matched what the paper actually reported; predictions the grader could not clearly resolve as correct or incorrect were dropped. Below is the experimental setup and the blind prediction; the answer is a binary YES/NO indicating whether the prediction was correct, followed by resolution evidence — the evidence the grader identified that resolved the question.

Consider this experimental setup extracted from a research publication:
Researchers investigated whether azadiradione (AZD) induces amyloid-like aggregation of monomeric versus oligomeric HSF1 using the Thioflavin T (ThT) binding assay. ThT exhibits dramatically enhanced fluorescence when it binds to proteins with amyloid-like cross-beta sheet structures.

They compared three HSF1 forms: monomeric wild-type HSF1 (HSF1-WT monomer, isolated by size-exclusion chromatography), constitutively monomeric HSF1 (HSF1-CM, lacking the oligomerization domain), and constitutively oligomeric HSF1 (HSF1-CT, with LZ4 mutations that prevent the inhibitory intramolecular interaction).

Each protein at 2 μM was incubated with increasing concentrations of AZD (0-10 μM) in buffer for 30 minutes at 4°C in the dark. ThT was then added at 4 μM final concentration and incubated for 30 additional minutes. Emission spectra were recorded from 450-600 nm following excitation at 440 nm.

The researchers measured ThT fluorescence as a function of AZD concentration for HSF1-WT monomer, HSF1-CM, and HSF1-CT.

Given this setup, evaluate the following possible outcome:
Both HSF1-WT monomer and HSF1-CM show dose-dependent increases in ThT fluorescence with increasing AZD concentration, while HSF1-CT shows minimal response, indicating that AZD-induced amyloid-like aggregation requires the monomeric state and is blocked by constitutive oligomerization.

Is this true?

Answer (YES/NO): NO